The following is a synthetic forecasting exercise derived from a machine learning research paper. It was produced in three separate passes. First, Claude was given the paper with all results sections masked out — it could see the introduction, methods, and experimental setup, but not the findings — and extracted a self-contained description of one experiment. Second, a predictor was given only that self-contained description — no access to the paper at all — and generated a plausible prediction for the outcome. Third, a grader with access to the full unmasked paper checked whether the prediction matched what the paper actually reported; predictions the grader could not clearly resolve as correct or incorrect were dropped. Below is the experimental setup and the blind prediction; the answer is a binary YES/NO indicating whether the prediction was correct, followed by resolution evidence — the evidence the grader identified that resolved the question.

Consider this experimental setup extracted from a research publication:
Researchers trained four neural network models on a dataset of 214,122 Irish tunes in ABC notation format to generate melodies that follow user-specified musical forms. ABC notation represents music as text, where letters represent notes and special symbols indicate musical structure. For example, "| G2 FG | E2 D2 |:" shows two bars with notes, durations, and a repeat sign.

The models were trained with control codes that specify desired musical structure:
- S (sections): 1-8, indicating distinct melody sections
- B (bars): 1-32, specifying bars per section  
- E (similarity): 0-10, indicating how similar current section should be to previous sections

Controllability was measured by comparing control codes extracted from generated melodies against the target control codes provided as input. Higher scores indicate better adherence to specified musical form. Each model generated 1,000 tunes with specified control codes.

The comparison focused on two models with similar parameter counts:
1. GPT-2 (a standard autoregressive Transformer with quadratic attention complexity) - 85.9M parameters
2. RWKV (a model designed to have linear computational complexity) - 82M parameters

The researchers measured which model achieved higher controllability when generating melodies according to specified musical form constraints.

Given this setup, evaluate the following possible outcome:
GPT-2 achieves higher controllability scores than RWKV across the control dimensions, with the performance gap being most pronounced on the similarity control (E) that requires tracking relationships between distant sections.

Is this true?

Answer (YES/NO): NO